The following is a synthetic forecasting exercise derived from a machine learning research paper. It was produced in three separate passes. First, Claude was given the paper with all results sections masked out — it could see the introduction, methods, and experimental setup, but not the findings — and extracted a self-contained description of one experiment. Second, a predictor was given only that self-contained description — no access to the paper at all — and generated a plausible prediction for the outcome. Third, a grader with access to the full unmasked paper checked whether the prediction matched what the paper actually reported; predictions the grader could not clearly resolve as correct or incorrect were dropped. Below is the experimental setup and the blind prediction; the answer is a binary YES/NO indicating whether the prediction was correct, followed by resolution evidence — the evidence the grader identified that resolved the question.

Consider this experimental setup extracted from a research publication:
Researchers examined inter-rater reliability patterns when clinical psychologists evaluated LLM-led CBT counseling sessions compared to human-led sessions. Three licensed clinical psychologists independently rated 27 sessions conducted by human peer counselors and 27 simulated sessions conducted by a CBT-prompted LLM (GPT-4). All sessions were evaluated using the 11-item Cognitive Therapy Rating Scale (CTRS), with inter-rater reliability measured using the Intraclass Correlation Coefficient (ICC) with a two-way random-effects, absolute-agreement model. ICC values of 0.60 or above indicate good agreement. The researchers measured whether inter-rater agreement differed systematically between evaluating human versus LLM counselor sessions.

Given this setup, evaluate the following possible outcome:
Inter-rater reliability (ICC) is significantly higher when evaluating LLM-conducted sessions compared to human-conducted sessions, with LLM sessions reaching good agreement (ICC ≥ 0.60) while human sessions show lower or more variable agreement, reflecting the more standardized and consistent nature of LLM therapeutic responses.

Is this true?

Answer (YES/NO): NO